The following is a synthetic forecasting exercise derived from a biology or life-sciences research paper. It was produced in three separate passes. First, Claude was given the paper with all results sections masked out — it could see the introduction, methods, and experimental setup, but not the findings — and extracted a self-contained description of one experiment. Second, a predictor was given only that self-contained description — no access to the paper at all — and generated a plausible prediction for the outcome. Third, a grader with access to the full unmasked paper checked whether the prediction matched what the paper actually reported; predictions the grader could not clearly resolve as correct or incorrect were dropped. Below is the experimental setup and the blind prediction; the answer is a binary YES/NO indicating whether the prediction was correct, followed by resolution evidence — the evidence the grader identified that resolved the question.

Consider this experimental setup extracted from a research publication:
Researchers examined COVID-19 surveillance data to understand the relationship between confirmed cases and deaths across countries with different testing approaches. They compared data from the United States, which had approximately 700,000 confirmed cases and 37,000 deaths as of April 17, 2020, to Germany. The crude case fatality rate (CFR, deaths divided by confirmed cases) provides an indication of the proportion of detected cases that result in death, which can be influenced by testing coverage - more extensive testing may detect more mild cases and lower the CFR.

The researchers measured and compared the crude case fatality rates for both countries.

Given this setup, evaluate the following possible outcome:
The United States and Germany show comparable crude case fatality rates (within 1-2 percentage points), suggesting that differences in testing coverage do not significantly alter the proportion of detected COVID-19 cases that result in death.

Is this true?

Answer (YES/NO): NO